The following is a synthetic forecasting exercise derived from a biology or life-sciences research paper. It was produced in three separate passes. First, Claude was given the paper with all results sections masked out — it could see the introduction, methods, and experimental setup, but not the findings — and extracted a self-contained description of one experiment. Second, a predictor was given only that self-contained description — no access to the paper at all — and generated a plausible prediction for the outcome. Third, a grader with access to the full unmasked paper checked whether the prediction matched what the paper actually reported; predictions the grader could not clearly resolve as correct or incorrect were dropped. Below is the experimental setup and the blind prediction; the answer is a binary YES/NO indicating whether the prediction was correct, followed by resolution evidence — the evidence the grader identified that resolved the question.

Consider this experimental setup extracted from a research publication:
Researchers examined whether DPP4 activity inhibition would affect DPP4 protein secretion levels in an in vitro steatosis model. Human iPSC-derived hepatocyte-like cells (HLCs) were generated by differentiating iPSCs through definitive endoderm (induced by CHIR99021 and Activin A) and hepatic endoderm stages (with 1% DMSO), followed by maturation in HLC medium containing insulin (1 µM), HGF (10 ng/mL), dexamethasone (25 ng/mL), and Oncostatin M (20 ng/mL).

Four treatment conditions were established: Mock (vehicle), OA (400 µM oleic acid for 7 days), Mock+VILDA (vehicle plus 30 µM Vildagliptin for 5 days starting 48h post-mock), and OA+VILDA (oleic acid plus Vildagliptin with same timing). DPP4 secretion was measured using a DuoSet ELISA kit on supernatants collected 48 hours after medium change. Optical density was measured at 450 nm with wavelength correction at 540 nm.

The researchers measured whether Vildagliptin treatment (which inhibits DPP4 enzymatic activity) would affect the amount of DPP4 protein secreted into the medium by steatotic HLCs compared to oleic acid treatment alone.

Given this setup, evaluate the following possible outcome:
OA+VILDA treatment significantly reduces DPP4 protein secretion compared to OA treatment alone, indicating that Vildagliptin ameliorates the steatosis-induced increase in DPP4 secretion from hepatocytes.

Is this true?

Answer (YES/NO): NO